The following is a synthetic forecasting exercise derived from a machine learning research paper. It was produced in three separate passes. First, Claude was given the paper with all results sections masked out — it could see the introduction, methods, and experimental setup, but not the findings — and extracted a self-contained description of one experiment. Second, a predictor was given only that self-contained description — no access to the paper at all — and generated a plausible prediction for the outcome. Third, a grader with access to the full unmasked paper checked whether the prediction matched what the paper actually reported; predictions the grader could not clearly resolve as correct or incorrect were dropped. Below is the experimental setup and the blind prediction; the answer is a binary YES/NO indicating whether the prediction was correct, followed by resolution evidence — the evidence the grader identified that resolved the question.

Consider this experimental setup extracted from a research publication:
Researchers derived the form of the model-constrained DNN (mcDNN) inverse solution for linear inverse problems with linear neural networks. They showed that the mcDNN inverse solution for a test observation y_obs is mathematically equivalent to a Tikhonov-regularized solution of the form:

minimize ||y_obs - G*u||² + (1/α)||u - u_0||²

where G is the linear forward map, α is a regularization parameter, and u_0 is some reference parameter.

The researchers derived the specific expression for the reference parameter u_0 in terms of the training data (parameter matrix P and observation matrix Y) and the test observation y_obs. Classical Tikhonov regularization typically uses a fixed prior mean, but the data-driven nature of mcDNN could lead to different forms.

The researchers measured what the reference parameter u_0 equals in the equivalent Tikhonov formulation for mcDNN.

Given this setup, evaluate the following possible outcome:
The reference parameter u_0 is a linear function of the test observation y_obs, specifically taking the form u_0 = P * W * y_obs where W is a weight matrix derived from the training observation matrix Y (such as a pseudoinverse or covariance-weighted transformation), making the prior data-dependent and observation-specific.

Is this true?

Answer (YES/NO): NO